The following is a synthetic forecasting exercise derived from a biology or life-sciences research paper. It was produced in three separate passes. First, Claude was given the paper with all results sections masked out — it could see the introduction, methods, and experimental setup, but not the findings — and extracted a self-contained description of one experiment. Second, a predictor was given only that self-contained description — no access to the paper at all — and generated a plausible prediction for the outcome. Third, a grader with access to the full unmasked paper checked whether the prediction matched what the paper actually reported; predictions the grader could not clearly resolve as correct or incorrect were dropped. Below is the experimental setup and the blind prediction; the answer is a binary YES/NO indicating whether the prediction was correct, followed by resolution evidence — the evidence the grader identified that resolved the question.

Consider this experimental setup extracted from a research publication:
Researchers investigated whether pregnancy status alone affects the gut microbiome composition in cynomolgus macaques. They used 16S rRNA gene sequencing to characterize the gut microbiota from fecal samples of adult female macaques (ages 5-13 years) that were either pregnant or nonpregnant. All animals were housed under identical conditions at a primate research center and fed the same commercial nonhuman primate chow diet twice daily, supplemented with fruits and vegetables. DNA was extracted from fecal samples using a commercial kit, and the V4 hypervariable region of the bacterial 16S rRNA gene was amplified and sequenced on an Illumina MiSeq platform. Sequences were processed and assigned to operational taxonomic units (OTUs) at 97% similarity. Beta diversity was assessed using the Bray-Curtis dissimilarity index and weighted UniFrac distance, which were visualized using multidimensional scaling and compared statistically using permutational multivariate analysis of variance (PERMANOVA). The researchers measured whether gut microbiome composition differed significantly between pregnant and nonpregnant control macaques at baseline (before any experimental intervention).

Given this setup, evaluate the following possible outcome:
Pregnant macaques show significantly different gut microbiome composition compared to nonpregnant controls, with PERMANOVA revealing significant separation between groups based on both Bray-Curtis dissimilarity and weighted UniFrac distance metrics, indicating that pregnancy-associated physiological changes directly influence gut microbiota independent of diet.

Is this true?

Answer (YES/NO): NO